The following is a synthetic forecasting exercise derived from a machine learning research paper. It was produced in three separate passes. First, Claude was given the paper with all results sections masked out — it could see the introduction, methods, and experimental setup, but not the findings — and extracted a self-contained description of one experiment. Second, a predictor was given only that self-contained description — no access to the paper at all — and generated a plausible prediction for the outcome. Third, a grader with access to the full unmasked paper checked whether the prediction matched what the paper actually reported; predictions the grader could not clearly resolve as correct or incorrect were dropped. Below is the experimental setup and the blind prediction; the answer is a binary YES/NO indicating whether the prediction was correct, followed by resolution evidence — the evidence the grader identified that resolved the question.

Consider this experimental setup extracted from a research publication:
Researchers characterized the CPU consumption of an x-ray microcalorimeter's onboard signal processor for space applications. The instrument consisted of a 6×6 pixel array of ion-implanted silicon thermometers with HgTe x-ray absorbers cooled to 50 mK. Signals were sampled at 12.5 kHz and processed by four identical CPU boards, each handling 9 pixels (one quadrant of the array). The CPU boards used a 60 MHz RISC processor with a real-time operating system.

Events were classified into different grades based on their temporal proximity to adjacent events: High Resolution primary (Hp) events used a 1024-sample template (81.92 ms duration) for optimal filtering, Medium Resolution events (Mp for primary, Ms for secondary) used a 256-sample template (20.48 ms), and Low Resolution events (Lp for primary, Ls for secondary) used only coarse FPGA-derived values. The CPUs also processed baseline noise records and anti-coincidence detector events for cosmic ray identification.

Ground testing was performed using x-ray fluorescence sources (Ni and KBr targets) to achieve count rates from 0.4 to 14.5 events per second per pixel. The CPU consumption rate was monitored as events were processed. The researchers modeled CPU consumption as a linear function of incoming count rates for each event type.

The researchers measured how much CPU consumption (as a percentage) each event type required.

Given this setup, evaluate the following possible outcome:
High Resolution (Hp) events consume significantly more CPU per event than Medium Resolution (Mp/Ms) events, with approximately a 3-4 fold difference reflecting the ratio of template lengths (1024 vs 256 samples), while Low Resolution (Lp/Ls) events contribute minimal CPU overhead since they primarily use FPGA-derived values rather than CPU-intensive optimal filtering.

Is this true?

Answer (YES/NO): NO